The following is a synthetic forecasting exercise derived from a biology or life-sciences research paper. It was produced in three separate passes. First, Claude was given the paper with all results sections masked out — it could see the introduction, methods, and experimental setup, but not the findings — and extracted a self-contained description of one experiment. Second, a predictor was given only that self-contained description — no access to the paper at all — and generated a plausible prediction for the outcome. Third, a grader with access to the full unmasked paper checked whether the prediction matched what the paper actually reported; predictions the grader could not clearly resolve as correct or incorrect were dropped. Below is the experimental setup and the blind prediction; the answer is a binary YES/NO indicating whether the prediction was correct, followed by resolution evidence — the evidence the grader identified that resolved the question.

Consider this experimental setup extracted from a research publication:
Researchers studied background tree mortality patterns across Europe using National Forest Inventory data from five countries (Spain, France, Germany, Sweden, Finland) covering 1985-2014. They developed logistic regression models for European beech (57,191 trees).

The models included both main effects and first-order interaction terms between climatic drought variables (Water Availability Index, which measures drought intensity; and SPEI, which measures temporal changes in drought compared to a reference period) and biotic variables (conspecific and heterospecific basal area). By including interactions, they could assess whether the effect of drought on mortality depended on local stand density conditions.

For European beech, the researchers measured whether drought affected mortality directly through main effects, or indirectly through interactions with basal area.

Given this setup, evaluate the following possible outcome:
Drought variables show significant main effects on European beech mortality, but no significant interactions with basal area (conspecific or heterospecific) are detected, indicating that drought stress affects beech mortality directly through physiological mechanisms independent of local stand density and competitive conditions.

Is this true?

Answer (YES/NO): NO